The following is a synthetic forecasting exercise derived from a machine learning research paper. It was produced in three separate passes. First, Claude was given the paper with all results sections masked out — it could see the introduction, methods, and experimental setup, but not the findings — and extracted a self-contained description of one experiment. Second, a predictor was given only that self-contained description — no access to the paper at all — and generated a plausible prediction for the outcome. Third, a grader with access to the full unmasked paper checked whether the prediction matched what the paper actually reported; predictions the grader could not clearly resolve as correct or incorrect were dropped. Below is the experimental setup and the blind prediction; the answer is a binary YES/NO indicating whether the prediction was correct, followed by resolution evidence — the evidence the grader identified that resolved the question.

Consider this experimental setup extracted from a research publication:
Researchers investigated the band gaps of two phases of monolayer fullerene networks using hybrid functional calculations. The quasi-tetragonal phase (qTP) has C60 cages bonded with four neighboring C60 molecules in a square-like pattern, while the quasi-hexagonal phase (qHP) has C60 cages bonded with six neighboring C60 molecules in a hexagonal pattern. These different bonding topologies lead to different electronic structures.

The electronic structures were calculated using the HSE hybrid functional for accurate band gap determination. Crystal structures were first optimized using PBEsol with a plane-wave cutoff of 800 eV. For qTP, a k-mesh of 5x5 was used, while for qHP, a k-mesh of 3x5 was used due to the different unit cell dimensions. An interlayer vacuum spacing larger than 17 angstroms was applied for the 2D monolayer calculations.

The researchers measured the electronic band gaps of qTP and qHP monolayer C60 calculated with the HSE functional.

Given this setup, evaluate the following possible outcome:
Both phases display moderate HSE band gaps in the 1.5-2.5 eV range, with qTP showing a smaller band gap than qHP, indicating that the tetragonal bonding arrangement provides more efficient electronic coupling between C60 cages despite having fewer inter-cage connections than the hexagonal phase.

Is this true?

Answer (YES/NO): NO